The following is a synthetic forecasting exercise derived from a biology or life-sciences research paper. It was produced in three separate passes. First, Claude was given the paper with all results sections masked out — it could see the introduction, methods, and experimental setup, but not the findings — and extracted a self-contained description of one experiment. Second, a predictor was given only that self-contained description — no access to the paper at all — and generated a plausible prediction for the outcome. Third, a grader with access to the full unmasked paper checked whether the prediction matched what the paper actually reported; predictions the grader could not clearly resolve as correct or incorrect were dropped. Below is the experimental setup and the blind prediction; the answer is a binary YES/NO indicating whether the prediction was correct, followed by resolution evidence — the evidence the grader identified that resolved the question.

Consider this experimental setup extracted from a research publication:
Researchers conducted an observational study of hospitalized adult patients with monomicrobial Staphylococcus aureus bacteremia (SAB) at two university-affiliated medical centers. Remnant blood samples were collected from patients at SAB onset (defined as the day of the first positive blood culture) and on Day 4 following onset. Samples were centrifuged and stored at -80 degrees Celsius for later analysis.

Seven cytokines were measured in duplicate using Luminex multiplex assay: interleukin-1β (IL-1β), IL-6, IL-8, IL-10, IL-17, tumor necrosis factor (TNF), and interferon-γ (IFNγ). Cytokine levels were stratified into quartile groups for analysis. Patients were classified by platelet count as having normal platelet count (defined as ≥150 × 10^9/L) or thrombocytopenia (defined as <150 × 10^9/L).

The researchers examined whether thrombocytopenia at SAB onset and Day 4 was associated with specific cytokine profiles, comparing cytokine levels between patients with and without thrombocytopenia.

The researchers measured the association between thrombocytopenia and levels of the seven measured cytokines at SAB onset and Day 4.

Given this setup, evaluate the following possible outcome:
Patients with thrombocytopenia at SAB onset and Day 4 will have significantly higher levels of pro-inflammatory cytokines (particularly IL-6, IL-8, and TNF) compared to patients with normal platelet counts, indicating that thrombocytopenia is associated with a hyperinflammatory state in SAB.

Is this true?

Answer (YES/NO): NO